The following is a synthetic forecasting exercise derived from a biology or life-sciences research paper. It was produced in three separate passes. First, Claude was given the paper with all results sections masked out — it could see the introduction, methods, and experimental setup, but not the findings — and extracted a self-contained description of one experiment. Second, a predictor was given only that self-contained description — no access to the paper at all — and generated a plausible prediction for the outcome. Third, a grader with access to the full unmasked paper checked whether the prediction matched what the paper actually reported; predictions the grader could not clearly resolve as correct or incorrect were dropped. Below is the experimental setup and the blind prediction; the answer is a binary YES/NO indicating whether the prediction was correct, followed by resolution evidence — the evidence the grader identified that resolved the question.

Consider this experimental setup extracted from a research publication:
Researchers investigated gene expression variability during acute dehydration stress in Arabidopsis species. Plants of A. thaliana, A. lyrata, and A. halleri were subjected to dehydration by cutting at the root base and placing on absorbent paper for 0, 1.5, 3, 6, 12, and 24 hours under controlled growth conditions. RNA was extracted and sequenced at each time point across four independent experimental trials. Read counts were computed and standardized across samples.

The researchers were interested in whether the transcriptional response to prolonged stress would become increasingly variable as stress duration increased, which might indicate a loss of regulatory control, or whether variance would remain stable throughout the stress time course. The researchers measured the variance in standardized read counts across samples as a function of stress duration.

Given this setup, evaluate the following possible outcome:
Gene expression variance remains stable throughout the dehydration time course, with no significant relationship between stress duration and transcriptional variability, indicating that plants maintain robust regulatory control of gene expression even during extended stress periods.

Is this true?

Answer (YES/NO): YES